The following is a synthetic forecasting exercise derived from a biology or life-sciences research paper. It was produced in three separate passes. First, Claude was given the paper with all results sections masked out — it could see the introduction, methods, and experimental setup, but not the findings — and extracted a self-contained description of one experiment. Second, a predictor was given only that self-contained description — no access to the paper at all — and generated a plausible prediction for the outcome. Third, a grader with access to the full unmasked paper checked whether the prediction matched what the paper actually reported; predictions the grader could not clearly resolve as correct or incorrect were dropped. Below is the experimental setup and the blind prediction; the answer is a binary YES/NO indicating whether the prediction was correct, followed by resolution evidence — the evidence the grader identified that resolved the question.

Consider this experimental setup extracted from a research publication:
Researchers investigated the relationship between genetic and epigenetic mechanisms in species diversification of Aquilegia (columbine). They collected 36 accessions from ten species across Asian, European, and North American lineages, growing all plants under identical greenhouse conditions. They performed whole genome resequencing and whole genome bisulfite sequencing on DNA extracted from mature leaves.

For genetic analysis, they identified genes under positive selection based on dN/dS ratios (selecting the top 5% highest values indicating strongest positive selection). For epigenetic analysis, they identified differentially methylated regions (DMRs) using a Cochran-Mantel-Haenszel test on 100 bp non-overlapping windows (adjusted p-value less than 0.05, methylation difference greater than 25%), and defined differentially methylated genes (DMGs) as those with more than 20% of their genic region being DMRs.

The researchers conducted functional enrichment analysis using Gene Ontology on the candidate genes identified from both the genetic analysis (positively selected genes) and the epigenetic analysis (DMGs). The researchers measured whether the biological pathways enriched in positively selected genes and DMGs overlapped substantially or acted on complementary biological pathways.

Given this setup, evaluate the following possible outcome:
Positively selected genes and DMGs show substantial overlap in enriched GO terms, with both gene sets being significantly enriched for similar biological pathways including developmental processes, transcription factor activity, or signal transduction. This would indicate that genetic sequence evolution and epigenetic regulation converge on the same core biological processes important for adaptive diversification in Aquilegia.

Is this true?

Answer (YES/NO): NO